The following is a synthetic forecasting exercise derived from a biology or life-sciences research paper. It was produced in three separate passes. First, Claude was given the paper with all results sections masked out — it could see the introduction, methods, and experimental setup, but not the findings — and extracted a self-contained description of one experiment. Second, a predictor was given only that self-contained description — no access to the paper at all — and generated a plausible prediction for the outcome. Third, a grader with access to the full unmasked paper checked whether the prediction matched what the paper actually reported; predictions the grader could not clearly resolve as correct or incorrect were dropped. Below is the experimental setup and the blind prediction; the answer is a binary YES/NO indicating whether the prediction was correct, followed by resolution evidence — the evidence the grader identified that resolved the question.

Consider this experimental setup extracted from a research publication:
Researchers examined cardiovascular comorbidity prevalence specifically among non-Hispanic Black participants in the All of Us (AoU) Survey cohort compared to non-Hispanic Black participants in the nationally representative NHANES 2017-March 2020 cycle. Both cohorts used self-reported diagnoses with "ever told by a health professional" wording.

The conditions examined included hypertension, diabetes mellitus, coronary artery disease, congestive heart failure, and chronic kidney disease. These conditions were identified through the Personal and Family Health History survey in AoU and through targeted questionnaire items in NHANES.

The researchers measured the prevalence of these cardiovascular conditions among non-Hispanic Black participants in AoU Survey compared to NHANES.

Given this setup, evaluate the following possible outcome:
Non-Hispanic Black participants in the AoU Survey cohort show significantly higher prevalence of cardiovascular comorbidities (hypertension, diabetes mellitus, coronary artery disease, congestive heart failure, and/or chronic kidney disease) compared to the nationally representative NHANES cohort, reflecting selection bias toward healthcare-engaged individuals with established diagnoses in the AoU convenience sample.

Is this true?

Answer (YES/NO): YES